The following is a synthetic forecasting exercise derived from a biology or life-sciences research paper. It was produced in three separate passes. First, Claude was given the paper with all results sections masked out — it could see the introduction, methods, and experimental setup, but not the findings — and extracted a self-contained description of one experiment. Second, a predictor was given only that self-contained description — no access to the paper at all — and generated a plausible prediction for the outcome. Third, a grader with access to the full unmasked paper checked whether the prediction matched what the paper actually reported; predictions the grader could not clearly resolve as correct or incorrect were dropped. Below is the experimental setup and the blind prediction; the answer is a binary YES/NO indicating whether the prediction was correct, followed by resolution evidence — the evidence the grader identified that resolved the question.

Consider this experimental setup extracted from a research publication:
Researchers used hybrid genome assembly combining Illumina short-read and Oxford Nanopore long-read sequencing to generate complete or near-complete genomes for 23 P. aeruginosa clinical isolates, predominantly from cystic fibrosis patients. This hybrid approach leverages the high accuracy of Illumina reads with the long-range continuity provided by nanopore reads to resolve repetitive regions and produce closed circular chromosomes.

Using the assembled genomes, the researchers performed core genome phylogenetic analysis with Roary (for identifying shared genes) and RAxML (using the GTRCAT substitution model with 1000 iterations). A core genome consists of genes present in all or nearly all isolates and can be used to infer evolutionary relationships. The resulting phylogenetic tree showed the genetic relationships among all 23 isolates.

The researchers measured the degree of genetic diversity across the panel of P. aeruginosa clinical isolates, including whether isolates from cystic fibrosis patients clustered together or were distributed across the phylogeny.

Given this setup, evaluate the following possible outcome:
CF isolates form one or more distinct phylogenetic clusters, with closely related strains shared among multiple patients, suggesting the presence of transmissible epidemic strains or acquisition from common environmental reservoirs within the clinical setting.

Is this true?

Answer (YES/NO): NO